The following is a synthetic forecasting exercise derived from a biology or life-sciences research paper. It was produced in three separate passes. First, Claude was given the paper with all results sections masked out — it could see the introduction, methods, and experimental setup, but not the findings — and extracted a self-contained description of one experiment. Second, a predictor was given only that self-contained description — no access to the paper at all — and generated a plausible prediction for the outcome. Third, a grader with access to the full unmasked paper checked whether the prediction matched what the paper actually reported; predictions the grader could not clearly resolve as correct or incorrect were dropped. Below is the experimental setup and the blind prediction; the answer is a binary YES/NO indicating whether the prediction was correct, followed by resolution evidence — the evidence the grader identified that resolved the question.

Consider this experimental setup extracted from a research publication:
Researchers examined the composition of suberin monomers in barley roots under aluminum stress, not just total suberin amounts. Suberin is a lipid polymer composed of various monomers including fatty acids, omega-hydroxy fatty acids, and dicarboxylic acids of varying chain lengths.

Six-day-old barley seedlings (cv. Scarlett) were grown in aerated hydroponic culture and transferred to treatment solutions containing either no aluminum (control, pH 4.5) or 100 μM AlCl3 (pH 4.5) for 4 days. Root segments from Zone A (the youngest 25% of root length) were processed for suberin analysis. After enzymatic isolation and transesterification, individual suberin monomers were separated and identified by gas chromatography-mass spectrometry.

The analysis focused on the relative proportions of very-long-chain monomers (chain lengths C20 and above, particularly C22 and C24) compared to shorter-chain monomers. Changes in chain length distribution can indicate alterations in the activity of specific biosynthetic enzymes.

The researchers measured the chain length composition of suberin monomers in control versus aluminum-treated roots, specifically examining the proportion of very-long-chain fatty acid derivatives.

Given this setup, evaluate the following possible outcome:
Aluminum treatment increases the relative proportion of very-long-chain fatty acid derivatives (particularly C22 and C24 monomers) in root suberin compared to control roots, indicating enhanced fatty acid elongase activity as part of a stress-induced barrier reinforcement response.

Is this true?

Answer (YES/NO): NO